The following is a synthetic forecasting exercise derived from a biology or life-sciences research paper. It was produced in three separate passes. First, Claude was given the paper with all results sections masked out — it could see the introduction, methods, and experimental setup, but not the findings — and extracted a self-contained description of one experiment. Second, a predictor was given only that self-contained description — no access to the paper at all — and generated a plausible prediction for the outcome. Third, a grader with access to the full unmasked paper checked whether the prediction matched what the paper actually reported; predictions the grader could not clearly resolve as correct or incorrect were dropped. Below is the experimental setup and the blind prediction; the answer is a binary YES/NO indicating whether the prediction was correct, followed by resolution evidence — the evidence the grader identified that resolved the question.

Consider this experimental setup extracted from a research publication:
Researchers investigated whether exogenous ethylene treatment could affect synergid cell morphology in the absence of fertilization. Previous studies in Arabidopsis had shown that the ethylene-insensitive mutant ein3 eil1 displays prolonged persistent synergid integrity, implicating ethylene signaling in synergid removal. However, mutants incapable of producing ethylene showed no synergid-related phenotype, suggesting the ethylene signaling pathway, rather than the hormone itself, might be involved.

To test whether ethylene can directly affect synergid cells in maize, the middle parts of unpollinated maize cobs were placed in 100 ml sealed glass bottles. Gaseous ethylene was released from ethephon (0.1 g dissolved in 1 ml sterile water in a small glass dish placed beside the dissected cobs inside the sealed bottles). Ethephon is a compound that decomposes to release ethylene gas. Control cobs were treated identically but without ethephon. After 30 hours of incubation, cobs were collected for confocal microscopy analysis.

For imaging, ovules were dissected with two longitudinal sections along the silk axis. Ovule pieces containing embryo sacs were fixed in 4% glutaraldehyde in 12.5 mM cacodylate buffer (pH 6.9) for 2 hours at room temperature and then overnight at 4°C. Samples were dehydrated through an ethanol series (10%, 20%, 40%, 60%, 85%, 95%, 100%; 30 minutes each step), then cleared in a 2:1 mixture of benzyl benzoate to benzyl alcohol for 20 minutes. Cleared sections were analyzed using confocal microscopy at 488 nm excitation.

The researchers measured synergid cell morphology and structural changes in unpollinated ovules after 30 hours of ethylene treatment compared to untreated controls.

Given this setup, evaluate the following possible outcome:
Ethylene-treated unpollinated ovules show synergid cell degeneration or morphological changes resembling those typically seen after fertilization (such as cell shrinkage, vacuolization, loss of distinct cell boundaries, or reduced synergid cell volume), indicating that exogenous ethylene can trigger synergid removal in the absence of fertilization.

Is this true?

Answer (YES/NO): YES